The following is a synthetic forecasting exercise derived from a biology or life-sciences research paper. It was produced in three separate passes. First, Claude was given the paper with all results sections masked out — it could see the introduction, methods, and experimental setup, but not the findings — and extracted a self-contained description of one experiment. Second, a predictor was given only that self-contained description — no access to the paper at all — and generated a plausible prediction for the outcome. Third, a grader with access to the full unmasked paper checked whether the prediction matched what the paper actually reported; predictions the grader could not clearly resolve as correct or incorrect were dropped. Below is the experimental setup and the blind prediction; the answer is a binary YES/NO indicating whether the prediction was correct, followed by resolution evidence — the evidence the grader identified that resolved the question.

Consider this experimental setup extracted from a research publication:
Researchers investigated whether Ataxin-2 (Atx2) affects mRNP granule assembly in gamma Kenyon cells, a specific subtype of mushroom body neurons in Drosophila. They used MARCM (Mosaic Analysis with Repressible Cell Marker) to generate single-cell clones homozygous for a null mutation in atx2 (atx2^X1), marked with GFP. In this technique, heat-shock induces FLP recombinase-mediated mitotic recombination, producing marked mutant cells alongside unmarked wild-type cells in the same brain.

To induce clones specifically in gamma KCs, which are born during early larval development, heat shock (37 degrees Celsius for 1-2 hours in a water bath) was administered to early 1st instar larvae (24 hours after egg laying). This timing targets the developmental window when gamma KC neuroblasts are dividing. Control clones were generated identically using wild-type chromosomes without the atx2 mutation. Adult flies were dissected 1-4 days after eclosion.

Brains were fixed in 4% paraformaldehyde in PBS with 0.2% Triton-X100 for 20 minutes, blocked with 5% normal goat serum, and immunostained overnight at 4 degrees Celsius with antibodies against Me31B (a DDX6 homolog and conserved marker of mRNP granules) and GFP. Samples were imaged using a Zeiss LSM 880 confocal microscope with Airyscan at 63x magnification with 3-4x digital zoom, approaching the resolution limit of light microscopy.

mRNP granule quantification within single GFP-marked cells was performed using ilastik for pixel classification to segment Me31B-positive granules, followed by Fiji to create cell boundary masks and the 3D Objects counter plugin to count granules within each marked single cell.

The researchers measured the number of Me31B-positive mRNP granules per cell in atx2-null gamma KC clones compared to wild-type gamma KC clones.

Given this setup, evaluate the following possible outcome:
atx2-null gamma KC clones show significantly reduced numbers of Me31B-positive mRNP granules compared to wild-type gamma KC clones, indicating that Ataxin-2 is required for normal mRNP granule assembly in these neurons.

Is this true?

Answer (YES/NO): YES